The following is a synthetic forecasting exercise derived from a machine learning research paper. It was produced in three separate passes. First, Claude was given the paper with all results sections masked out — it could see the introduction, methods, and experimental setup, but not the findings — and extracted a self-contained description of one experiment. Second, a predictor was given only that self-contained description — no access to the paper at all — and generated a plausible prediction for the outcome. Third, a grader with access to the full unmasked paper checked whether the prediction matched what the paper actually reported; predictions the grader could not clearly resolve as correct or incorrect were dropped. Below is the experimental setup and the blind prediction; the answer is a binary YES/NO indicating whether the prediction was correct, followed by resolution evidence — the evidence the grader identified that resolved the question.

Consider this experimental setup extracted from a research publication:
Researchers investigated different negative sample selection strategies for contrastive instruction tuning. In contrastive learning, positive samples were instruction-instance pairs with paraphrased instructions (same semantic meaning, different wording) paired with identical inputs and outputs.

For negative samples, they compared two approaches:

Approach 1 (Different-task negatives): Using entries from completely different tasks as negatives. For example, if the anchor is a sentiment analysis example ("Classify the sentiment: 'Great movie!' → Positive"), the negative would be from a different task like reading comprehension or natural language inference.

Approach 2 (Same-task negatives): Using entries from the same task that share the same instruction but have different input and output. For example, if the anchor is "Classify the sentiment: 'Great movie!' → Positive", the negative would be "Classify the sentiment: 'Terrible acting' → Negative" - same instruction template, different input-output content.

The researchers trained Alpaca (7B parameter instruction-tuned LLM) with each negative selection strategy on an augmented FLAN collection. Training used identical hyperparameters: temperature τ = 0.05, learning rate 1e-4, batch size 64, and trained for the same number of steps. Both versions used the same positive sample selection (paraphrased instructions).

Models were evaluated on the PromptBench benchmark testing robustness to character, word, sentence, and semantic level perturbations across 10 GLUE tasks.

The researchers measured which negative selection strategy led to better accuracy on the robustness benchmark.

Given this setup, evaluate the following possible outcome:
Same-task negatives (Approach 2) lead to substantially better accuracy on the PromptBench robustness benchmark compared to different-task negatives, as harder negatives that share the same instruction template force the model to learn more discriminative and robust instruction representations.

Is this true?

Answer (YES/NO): YES